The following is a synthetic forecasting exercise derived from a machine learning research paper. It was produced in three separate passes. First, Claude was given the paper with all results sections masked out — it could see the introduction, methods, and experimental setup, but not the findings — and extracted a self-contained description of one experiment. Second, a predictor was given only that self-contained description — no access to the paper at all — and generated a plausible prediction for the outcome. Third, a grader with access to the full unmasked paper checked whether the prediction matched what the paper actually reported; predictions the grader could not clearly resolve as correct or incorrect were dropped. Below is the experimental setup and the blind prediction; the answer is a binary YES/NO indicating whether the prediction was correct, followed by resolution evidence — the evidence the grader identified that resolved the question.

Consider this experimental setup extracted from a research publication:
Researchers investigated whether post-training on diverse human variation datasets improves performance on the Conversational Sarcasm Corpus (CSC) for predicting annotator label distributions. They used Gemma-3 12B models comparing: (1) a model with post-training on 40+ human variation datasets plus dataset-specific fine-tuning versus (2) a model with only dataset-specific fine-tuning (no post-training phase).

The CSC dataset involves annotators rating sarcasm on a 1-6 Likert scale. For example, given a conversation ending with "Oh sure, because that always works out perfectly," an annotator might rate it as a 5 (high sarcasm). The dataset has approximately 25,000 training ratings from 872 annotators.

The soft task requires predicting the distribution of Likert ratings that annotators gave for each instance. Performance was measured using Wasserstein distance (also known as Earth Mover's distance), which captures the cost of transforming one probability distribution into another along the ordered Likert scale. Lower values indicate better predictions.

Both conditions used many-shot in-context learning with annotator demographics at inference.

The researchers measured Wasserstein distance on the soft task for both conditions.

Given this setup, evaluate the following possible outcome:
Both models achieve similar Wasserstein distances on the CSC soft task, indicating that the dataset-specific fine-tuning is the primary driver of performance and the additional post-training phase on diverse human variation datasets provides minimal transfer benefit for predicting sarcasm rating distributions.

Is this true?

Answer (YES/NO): YES